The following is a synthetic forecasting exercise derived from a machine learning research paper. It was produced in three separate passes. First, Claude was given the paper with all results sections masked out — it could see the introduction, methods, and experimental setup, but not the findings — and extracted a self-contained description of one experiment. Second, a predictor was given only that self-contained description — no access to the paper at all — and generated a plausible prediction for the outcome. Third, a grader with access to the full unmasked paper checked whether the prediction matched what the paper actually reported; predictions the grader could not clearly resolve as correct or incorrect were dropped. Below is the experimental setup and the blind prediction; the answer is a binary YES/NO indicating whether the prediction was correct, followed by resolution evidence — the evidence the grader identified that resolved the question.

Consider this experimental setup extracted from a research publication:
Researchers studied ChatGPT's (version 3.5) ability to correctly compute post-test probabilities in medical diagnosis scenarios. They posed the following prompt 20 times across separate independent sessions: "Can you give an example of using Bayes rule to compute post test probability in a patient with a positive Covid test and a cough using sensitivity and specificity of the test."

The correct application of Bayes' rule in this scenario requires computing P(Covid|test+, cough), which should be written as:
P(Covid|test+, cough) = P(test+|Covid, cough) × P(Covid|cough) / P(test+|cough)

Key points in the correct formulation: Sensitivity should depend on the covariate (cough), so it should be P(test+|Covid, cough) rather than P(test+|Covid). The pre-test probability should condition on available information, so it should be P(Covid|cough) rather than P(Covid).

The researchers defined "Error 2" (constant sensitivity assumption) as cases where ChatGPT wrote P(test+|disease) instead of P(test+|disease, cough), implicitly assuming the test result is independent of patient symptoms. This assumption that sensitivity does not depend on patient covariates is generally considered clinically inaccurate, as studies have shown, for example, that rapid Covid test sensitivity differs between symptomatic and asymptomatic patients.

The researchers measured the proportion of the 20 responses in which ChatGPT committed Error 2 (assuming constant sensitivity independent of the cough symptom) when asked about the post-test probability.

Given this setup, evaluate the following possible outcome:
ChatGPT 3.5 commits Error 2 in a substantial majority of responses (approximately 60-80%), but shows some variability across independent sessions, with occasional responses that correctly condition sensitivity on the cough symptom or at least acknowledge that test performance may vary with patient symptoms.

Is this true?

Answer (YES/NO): YES